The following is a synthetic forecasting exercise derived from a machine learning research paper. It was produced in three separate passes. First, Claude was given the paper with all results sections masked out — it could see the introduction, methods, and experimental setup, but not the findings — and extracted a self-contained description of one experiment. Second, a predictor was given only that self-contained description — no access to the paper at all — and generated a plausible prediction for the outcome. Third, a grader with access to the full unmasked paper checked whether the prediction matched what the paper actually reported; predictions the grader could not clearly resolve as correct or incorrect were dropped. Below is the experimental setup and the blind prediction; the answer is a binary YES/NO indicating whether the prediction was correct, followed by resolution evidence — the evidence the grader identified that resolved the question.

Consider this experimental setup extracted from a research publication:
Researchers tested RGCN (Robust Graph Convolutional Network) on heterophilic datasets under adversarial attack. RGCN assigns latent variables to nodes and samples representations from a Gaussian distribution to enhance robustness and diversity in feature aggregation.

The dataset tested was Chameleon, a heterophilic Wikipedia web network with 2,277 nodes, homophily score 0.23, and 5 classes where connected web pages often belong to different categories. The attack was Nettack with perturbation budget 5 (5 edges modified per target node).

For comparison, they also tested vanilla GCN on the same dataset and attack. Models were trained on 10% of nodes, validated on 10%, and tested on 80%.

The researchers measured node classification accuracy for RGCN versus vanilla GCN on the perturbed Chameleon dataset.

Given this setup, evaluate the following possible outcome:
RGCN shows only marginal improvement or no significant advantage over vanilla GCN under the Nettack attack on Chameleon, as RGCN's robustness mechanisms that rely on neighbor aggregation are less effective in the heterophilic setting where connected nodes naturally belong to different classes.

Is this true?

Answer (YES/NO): YES